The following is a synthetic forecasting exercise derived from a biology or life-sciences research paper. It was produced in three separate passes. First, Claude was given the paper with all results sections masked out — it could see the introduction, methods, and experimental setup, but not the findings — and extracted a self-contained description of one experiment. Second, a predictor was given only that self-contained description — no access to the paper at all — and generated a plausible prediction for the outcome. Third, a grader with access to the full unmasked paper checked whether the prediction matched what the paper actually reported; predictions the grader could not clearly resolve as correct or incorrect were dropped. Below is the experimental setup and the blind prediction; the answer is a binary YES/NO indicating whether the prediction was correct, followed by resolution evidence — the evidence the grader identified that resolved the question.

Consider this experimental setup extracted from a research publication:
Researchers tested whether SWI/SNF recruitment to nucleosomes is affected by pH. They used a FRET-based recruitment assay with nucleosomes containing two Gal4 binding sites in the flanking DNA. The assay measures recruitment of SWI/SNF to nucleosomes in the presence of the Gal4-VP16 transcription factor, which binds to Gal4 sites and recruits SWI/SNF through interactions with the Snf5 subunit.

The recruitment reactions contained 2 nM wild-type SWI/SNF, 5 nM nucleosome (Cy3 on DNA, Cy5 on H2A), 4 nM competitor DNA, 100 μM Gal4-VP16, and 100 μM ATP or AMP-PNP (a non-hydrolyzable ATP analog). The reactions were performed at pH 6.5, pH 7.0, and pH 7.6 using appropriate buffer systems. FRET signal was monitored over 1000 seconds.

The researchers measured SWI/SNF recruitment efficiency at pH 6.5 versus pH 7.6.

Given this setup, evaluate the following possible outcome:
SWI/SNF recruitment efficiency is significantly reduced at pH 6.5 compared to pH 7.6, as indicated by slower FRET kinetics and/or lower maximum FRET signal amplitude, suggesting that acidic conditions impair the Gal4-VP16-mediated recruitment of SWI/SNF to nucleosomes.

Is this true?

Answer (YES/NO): YES